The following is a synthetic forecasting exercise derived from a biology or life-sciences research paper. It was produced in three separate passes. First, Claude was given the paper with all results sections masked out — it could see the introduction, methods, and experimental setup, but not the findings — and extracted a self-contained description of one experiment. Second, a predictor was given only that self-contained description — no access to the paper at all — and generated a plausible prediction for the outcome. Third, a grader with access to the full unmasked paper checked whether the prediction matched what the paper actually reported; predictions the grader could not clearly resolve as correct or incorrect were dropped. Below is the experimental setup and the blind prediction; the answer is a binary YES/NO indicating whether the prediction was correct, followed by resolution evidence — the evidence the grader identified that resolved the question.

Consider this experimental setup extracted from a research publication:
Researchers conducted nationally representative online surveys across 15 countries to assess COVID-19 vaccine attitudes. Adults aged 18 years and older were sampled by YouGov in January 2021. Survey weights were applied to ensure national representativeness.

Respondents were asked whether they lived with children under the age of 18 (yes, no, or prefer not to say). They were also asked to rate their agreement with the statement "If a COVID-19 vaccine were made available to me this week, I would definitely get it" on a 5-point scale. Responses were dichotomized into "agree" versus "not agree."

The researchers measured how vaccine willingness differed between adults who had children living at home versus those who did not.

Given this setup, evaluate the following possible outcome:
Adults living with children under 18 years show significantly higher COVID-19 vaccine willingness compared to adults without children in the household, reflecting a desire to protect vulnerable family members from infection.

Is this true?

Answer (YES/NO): NO